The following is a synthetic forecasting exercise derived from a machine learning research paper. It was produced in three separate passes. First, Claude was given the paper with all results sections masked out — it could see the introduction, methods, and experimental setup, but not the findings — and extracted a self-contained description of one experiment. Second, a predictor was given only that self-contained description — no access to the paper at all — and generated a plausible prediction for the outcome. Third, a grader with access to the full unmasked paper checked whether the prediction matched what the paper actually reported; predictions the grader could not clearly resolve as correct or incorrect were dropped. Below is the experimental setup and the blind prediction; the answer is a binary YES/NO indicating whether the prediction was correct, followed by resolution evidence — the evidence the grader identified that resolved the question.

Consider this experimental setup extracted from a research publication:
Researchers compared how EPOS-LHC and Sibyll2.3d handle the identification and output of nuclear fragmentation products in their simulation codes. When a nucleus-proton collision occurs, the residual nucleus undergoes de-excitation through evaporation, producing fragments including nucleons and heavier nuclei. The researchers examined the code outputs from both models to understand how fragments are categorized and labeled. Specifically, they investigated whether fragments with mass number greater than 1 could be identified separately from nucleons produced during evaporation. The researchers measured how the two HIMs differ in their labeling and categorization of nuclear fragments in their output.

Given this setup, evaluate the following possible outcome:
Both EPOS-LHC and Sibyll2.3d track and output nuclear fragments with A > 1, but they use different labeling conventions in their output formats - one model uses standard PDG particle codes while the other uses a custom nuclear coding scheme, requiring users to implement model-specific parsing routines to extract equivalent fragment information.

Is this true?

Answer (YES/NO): NO